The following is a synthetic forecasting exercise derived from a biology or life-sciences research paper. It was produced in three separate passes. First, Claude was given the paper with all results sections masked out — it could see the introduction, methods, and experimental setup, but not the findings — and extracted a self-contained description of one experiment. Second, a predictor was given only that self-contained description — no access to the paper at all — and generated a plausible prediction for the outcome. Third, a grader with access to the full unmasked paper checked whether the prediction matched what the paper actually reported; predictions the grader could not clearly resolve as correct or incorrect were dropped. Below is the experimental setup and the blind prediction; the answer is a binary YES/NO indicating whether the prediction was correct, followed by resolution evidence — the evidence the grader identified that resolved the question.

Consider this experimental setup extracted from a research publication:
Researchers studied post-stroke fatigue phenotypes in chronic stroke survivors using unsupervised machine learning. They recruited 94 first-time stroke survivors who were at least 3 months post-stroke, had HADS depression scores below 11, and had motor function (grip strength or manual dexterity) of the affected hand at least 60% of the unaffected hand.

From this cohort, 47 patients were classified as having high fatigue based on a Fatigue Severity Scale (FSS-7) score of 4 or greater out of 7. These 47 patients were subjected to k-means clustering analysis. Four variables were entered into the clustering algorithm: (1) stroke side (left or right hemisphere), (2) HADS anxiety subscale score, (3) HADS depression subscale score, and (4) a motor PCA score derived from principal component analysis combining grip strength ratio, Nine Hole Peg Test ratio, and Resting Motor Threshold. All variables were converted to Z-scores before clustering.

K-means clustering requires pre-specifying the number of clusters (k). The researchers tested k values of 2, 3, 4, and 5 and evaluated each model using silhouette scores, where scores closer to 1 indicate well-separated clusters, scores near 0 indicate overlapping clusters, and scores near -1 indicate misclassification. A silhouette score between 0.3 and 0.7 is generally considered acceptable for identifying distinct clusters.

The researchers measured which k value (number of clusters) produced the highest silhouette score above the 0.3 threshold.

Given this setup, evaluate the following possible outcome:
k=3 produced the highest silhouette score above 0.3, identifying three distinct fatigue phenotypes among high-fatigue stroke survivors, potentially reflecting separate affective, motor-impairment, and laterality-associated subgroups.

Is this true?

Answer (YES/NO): NO